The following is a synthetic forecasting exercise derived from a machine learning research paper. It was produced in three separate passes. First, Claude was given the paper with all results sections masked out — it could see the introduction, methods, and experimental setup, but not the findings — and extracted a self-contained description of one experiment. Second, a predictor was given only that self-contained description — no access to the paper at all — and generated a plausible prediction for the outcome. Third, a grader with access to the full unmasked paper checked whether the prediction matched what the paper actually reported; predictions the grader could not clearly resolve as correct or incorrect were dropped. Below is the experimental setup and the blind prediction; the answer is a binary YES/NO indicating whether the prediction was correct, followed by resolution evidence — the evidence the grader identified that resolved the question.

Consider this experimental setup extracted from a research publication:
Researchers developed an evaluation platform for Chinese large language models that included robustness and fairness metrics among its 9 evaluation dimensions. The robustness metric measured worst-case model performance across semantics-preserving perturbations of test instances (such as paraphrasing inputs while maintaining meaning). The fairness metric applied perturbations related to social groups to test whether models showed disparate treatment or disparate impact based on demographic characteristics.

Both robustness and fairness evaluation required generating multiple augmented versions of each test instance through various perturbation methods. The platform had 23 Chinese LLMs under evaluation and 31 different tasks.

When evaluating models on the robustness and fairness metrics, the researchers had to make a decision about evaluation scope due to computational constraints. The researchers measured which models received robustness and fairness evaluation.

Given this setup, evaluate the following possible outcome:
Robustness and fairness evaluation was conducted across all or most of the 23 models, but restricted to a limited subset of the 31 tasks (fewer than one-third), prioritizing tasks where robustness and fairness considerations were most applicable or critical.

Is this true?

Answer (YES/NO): NO